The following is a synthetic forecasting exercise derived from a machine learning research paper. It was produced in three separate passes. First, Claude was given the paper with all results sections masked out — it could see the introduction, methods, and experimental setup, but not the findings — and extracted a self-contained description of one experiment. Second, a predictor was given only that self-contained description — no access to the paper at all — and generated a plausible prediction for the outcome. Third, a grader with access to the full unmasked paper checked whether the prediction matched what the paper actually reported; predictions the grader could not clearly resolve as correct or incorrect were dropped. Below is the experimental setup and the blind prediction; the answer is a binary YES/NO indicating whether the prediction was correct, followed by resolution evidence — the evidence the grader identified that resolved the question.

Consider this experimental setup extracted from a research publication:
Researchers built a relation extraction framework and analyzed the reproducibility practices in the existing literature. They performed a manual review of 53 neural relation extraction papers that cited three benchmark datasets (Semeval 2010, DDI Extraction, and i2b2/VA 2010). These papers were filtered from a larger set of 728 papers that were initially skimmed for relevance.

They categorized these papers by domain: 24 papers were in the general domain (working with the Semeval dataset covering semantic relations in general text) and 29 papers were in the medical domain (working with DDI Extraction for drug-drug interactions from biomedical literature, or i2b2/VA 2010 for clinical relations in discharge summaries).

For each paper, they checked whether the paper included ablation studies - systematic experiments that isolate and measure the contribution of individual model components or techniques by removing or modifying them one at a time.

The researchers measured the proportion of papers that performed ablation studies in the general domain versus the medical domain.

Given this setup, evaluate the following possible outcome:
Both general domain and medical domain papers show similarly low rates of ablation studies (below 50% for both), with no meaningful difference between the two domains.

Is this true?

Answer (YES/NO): NO